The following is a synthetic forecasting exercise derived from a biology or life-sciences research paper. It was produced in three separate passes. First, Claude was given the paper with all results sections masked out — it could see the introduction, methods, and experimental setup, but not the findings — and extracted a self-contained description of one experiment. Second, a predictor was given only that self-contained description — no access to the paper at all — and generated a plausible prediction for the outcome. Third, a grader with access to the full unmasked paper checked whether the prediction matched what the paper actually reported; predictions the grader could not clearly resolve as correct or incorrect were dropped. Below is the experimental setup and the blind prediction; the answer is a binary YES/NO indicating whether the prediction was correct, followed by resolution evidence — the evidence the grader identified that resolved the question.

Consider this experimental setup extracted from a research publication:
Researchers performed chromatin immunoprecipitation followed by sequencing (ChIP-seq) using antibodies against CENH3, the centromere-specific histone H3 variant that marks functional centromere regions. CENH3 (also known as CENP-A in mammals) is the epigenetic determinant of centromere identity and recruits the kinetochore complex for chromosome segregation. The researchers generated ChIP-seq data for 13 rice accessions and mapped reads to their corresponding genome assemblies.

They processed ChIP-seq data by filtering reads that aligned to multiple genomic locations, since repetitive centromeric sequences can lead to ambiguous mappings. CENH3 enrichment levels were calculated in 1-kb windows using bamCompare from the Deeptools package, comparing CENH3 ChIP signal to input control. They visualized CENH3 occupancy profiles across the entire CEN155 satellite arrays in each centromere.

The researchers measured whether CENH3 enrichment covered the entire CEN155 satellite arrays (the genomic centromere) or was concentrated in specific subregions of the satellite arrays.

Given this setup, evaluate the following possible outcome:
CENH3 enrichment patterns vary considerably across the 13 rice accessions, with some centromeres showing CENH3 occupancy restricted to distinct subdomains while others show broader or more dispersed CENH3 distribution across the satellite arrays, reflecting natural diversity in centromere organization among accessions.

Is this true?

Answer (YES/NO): NO